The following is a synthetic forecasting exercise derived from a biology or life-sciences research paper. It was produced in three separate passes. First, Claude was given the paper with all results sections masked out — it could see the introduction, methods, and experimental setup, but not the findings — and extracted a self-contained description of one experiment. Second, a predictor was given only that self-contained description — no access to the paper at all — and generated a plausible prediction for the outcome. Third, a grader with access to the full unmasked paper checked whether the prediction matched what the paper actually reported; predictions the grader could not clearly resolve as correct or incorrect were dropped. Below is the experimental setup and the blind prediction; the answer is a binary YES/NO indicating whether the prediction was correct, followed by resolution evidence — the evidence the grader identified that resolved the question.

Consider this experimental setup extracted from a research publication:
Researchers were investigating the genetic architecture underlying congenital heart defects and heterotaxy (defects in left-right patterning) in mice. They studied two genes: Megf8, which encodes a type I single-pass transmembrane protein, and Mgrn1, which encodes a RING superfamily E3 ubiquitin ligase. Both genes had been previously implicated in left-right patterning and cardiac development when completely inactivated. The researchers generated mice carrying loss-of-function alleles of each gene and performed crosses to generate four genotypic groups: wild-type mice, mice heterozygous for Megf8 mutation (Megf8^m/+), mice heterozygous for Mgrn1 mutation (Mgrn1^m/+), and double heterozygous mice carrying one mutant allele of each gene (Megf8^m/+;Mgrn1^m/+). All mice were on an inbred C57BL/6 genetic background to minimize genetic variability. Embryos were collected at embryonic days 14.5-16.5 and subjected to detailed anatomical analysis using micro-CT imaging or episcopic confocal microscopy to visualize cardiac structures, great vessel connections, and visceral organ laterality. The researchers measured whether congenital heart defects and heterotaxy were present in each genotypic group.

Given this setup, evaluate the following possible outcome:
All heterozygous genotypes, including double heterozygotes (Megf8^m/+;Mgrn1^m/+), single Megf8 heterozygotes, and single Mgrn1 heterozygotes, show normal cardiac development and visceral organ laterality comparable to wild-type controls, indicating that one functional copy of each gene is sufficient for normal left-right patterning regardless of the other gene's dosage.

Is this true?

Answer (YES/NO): NO